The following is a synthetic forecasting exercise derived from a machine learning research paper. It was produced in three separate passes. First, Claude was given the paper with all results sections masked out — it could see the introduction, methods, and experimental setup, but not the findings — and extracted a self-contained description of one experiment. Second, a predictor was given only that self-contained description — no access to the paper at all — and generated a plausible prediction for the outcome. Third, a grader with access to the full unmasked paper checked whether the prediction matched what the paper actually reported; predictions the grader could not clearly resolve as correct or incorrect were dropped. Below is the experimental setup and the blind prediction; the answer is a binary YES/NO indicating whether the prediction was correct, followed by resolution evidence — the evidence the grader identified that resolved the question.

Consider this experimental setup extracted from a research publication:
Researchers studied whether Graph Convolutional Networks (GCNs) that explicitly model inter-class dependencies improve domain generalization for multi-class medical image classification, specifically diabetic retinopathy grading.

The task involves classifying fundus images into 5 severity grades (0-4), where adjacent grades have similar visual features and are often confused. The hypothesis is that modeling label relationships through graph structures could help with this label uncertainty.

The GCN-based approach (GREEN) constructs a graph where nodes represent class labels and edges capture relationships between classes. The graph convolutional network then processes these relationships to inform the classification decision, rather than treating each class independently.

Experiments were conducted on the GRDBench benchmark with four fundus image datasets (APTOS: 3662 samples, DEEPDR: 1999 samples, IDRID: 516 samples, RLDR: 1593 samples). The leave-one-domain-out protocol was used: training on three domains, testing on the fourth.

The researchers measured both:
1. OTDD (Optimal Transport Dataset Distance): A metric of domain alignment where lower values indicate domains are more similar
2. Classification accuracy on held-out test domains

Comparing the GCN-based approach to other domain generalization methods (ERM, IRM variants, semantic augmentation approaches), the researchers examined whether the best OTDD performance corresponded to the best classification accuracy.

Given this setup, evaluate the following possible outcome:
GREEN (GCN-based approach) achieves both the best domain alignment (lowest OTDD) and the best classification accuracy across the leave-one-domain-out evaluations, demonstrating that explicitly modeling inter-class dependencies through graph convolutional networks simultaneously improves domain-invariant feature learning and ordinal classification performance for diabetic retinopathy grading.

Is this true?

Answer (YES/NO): NO